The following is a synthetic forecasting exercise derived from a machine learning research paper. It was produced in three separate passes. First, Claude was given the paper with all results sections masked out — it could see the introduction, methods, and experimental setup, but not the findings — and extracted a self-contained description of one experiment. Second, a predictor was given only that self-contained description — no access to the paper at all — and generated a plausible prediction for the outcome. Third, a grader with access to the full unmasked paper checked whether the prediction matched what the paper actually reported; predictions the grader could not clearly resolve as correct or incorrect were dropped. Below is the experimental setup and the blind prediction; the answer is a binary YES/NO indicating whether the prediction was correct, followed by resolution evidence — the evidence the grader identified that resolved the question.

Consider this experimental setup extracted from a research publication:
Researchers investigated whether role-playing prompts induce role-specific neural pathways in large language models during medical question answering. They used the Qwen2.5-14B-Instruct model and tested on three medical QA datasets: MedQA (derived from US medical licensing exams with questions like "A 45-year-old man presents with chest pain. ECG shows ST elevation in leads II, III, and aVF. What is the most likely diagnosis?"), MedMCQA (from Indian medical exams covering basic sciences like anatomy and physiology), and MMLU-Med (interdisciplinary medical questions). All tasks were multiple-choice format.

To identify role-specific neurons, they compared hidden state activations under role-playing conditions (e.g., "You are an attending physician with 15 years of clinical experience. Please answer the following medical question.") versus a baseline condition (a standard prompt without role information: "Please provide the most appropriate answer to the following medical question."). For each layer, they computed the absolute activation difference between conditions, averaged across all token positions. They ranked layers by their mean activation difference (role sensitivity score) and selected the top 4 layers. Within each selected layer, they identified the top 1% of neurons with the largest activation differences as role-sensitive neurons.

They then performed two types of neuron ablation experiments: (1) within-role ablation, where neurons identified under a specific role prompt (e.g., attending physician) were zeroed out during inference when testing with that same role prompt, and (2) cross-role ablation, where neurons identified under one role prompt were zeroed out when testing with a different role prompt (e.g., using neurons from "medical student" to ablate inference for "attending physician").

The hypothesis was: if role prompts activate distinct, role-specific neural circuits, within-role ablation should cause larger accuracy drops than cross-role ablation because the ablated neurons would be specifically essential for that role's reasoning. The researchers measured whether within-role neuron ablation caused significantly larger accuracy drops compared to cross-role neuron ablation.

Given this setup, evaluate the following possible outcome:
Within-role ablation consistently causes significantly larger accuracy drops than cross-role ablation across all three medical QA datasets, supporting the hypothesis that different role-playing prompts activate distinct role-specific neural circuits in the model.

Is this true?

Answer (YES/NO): NO